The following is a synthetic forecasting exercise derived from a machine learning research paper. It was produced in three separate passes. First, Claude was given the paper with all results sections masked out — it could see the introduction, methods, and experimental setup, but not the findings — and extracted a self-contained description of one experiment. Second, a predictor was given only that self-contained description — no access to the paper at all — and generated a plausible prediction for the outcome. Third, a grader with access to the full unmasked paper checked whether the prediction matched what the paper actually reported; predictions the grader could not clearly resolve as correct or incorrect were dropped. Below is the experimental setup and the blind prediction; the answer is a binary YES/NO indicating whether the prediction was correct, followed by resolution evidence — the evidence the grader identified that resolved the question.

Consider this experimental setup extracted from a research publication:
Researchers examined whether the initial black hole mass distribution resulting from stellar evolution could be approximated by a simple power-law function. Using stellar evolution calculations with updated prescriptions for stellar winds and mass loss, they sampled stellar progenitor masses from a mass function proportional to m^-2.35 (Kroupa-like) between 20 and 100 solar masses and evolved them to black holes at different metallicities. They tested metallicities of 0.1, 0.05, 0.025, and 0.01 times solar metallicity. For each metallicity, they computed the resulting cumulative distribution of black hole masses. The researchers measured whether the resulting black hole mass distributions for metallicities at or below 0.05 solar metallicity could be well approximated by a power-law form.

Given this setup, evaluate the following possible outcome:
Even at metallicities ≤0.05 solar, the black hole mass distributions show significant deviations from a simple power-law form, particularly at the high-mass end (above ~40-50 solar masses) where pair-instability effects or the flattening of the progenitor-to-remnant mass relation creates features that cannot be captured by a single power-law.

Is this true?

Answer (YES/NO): NO